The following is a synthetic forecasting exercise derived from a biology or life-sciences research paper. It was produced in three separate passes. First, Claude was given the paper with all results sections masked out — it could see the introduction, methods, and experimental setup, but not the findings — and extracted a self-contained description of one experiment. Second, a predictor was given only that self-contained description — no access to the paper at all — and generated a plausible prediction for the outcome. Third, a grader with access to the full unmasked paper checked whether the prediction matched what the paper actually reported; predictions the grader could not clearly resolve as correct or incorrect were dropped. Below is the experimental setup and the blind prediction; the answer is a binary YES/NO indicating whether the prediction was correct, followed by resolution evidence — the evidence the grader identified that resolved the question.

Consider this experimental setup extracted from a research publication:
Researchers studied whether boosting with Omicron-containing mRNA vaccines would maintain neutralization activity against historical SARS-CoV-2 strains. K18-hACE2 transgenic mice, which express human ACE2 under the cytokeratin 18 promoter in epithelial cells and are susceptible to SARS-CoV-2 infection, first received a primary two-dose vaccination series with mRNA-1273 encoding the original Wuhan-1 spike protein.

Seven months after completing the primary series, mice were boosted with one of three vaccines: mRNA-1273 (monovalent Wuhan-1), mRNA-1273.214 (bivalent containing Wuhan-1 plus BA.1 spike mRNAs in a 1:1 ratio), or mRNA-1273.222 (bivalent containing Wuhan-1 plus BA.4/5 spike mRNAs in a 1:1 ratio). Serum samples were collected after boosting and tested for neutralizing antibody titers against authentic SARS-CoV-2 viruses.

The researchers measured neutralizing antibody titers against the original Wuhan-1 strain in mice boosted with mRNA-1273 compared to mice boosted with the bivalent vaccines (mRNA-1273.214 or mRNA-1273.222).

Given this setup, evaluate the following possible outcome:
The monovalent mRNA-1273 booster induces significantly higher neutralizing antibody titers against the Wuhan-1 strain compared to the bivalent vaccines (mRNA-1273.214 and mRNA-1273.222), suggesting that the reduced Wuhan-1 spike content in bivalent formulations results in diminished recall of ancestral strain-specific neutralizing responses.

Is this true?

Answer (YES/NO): NO